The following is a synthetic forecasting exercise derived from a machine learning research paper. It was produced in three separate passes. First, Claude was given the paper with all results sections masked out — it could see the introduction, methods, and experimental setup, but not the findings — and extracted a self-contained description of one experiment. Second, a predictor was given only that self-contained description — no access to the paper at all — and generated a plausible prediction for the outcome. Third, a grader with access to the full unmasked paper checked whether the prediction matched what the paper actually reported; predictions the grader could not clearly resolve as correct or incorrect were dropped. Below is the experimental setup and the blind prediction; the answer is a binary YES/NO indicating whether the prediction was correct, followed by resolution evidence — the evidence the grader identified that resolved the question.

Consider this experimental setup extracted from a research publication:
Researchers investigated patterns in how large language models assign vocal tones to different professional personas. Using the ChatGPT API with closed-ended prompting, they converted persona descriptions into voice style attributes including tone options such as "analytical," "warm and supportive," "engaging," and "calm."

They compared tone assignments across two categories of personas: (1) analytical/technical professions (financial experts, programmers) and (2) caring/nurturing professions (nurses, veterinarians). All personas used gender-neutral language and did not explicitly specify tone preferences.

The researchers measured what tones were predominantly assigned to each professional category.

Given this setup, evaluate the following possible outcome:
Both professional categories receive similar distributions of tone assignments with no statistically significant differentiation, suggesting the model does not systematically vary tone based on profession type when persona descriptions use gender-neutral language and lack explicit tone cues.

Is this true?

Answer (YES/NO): NO